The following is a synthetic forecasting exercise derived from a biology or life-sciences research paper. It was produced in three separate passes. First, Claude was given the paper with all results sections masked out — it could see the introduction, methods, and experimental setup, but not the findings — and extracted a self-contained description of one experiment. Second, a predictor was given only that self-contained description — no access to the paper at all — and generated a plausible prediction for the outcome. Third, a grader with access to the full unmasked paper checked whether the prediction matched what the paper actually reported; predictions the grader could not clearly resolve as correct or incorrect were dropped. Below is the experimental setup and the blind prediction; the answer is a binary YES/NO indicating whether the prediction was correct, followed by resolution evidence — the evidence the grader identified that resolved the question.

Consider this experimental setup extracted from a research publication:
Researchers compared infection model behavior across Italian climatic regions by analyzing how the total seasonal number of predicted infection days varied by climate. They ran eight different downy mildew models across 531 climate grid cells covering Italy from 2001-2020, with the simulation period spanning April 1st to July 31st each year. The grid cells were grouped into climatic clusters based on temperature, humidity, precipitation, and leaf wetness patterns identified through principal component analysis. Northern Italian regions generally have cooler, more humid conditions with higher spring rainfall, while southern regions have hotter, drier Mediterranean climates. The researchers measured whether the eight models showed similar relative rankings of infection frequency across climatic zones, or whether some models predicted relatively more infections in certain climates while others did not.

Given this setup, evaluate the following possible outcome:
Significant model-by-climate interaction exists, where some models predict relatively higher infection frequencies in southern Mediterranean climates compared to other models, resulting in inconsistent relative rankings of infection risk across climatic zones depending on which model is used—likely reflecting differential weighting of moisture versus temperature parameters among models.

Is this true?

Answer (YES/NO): NO